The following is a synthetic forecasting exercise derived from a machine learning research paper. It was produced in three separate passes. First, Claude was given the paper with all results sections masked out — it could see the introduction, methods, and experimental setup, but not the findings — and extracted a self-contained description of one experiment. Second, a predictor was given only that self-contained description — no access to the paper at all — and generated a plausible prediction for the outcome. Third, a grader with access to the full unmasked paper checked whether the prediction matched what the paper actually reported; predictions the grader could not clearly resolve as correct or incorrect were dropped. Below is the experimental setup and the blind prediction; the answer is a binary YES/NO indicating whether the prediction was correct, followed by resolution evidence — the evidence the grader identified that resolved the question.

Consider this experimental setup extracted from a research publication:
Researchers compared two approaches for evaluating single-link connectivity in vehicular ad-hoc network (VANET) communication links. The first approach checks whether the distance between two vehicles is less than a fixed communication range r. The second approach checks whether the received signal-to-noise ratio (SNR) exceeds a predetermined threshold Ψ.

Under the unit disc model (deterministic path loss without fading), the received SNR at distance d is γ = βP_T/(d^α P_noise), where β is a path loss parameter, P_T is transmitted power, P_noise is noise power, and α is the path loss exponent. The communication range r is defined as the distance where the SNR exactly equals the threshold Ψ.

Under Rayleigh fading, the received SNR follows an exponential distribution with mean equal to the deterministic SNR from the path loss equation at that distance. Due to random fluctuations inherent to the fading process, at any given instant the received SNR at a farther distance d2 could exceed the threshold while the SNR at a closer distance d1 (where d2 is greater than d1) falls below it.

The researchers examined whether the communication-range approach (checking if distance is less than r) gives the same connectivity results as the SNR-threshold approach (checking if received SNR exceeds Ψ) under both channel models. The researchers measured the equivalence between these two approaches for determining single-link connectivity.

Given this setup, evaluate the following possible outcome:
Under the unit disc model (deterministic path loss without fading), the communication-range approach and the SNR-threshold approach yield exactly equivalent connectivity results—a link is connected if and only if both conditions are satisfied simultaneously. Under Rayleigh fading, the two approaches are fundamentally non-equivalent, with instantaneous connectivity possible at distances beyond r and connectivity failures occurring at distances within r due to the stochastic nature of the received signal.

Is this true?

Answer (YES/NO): YES